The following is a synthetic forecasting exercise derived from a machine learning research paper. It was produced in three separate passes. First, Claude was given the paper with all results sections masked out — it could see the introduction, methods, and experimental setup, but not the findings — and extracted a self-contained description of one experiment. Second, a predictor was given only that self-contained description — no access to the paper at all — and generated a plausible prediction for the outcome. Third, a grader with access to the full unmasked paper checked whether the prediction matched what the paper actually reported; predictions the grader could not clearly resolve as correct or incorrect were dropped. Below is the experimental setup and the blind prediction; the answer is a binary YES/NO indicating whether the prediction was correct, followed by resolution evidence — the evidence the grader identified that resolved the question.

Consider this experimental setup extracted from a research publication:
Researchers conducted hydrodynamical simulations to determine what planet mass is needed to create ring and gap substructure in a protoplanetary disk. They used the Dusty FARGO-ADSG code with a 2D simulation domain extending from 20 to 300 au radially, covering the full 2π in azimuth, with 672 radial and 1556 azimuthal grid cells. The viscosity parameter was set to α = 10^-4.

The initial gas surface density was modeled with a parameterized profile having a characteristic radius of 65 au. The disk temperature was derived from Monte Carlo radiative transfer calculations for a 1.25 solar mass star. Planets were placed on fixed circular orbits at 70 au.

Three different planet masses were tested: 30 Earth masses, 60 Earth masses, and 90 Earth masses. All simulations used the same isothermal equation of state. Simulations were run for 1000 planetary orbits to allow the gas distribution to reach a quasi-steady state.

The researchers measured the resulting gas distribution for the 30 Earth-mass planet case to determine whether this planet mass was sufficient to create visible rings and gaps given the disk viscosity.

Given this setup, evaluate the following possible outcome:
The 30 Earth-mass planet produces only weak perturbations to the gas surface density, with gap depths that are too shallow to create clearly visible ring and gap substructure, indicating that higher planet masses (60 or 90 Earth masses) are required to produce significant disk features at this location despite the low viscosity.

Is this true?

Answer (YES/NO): YES